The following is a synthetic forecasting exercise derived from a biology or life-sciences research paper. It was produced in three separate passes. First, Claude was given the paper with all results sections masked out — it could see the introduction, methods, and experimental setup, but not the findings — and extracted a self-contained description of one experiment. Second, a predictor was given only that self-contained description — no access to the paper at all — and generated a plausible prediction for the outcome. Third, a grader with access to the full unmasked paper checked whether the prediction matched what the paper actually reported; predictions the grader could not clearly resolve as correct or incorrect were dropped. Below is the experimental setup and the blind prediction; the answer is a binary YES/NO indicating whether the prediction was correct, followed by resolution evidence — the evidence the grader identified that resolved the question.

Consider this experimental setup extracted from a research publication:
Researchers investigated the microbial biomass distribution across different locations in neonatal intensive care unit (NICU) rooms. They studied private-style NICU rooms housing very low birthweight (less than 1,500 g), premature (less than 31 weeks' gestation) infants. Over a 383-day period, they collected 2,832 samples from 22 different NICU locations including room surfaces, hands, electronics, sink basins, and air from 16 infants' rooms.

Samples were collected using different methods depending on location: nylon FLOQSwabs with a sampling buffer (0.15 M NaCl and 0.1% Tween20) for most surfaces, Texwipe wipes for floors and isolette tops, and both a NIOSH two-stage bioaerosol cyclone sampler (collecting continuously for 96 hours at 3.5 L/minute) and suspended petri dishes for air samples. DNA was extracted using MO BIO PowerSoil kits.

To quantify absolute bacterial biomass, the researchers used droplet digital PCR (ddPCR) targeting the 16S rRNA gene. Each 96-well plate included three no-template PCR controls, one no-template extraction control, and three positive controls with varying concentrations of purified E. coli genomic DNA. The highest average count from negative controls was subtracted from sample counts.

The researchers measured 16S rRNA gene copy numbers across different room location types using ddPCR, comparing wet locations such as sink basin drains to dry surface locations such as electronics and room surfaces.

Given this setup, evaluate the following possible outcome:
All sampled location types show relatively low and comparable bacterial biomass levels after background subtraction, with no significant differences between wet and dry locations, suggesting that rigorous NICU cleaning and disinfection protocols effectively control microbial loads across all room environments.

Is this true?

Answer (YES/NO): NO